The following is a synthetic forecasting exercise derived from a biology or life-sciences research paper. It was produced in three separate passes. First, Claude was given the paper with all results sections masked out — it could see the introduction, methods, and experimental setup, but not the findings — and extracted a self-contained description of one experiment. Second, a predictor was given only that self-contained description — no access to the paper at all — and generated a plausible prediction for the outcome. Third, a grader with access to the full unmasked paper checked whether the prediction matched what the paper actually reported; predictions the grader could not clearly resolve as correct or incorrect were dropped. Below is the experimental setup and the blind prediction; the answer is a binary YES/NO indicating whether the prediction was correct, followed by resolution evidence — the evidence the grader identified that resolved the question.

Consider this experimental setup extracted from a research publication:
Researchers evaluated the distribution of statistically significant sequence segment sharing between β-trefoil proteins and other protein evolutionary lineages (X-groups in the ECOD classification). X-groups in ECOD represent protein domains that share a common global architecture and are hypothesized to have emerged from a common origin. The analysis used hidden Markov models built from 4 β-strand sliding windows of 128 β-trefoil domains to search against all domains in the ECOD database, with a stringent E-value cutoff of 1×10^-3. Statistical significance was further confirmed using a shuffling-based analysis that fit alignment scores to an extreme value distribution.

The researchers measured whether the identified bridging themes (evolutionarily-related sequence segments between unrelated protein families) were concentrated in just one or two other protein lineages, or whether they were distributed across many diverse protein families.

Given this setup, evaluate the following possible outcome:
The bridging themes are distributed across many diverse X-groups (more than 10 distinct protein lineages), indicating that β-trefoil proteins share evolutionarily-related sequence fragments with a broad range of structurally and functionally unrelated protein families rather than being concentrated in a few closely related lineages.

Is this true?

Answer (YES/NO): YES